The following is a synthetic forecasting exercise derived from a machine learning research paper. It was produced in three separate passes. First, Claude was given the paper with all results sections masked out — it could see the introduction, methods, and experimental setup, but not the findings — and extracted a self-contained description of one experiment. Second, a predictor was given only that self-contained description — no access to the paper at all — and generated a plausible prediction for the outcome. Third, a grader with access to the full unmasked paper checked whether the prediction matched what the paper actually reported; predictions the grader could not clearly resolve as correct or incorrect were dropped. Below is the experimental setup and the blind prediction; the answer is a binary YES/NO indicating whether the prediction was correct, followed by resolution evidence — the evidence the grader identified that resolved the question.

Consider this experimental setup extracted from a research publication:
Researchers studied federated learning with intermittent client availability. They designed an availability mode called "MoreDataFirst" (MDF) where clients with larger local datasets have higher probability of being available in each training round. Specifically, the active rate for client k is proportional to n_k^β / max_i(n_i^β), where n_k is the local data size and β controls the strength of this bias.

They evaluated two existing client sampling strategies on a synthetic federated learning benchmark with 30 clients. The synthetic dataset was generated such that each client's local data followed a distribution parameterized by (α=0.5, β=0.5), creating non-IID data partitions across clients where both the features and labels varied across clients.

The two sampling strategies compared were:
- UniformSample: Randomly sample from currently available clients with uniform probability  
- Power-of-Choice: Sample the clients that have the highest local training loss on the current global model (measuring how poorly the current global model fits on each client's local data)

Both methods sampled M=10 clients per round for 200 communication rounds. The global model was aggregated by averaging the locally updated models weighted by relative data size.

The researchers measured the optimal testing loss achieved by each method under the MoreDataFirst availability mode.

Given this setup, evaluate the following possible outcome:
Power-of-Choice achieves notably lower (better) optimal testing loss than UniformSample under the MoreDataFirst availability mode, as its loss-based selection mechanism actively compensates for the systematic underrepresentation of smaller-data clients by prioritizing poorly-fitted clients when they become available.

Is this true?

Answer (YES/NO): YES